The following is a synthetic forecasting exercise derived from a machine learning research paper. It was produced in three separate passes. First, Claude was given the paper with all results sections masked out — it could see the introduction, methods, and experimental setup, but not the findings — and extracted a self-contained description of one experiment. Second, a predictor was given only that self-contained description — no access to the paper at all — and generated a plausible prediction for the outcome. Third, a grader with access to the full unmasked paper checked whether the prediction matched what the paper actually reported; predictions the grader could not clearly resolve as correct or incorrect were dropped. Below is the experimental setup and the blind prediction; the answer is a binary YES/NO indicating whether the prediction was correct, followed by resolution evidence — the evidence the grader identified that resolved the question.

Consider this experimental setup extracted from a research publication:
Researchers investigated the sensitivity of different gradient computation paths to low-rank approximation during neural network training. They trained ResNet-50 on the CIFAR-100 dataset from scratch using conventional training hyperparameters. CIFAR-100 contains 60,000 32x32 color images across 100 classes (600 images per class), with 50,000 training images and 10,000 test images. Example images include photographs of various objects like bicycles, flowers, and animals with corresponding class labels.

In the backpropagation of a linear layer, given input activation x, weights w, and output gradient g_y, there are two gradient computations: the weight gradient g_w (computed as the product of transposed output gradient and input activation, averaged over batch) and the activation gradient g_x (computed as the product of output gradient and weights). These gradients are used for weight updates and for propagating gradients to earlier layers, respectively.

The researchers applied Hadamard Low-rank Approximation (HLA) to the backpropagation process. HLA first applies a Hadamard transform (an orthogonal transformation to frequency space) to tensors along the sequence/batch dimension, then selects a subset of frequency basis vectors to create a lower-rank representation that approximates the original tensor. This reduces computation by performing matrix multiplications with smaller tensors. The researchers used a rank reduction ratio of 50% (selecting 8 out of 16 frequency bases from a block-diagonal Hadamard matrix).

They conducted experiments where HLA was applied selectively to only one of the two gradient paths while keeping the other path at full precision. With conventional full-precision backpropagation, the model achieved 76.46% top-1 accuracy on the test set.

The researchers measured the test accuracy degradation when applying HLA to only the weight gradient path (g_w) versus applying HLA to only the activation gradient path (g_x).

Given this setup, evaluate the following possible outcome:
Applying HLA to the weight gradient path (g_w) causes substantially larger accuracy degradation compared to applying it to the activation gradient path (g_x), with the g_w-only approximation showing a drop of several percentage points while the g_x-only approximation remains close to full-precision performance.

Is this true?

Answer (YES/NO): NO